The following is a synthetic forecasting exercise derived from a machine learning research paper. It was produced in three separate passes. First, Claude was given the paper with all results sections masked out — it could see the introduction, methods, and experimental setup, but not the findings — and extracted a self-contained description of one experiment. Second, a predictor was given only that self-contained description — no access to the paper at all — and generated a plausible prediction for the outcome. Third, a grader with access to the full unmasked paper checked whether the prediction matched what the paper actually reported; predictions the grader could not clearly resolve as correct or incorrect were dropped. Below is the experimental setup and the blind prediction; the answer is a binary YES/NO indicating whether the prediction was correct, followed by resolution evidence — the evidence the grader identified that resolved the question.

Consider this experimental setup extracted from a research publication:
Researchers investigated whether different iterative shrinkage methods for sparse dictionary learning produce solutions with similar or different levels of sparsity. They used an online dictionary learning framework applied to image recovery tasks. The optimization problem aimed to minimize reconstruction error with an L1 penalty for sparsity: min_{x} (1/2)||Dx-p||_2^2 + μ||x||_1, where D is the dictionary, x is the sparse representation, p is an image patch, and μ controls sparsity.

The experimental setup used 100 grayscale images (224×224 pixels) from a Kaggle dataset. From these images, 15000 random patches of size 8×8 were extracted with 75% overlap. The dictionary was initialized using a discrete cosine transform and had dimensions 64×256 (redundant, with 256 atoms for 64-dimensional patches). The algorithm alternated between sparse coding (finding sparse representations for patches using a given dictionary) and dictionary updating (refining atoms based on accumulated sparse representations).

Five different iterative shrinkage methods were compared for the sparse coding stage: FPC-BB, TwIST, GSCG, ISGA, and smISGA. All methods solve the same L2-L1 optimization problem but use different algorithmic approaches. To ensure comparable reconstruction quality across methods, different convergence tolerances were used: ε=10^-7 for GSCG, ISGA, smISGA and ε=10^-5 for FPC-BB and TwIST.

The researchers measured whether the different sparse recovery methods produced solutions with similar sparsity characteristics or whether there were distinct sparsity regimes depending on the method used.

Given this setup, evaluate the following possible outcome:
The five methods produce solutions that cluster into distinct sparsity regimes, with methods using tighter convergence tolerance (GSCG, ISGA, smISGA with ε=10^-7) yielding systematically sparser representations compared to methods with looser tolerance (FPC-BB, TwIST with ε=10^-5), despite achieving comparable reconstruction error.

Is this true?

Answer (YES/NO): NO